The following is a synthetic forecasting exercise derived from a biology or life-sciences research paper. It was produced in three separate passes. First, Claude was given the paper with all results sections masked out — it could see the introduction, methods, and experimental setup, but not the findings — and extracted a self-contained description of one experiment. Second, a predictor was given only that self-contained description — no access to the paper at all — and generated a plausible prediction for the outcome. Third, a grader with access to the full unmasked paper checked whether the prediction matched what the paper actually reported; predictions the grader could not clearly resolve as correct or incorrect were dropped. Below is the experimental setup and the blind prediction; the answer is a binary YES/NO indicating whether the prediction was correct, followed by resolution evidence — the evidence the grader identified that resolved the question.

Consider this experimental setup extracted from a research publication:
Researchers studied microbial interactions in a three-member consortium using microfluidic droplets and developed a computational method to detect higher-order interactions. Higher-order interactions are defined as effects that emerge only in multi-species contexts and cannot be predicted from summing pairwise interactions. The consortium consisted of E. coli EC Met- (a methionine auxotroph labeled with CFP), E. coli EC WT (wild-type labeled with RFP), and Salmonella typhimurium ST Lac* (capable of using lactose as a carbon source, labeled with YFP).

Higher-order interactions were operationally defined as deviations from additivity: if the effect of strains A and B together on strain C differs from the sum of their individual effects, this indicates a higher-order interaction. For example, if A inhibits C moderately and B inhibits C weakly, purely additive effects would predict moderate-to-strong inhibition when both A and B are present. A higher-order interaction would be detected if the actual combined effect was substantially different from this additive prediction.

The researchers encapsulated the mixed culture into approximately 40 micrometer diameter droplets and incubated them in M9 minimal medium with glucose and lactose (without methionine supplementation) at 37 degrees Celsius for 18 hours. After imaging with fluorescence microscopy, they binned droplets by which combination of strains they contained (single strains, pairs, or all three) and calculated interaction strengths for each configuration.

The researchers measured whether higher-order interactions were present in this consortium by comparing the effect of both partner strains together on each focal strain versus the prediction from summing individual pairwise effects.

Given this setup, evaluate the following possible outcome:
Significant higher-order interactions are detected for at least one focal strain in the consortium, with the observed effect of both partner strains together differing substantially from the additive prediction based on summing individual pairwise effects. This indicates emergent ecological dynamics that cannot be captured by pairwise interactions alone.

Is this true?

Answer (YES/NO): YES